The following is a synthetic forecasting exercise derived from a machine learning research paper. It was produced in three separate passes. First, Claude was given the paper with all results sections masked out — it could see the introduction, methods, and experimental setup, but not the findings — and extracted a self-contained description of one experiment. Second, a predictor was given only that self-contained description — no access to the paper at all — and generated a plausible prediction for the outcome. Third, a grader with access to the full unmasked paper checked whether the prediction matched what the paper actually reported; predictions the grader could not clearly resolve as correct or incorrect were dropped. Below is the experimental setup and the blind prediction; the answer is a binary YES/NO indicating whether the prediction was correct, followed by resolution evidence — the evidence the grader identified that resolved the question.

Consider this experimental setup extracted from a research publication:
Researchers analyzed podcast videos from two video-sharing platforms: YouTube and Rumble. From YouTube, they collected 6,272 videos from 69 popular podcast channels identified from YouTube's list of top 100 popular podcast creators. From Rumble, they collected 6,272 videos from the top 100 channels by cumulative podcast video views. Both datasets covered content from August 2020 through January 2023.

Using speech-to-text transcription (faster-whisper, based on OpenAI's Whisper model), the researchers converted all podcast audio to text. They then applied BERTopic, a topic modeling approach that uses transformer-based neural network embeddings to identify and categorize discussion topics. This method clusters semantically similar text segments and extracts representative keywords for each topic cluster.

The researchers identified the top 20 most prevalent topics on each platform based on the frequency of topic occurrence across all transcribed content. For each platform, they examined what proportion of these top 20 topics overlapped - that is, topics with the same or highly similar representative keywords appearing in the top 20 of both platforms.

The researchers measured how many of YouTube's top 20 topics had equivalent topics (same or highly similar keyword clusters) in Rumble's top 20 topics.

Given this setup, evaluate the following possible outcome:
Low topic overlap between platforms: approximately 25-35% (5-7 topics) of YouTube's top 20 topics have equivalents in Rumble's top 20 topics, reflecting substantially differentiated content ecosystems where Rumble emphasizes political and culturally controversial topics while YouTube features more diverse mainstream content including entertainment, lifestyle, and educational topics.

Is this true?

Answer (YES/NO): YES